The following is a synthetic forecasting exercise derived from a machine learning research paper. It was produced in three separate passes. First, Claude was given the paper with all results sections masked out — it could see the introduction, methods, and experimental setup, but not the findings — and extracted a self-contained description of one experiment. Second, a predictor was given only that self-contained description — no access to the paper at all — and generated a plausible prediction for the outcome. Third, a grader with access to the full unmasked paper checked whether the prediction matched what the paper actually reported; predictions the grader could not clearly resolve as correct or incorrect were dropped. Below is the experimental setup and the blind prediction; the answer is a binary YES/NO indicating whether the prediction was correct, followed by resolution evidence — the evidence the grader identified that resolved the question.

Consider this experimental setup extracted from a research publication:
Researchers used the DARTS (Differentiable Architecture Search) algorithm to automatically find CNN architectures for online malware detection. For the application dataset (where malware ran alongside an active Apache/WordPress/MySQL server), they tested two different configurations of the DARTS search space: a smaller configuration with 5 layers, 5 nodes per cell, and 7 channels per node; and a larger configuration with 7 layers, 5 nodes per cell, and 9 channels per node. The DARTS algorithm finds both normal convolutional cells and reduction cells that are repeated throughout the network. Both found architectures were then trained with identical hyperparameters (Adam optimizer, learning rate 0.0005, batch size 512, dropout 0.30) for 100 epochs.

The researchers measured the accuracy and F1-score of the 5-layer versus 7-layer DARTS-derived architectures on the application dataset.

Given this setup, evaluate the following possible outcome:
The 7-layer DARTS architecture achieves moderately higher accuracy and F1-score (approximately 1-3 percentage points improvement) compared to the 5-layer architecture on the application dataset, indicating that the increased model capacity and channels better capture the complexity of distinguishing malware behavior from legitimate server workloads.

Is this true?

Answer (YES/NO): YES